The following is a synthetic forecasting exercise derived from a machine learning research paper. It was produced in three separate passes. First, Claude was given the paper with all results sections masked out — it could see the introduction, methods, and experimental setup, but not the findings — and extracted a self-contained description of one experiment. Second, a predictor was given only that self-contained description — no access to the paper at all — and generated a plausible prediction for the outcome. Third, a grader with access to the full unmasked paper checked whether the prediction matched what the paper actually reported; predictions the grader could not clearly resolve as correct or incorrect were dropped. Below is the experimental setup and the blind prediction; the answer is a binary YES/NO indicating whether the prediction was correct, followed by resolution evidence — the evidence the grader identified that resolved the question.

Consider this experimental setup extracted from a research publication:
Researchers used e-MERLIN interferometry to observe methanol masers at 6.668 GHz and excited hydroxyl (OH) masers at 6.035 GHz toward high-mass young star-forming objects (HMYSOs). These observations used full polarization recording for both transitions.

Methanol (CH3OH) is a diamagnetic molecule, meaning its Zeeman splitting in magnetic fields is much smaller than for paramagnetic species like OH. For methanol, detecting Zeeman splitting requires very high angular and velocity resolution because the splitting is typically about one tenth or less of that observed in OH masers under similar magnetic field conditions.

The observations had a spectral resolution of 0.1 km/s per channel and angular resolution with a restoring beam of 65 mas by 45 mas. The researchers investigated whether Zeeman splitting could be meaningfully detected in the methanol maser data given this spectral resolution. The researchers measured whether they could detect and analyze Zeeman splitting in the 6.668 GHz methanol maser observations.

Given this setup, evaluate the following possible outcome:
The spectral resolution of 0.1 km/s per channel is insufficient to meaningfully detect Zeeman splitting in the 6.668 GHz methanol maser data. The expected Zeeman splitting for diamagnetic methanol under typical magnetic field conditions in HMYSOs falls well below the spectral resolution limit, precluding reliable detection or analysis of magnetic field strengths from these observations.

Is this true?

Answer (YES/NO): YES